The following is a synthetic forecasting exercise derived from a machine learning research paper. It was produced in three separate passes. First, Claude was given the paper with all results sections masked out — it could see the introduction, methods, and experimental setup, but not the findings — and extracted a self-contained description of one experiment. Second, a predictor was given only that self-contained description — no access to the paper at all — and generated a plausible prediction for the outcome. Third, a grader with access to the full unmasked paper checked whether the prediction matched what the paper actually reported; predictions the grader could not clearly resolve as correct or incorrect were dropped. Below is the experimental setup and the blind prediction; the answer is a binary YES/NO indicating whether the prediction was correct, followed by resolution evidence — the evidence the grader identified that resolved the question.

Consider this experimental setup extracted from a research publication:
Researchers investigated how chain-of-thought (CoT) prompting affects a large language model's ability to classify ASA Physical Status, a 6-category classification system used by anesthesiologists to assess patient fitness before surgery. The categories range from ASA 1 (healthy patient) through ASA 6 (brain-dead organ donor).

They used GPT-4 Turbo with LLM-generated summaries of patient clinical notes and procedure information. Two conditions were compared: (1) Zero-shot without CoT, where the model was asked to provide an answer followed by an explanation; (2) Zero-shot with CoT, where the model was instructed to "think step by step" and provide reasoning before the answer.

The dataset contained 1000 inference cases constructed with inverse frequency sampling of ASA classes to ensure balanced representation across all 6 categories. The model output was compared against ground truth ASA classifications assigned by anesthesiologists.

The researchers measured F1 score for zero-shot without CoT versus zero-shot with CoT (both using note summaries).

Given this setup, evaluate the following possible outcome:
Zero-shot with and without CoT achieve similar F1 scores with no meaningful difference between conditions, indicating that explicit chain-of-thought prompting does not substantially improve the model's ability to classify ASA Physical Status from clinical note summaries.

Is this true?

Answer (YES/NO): NO